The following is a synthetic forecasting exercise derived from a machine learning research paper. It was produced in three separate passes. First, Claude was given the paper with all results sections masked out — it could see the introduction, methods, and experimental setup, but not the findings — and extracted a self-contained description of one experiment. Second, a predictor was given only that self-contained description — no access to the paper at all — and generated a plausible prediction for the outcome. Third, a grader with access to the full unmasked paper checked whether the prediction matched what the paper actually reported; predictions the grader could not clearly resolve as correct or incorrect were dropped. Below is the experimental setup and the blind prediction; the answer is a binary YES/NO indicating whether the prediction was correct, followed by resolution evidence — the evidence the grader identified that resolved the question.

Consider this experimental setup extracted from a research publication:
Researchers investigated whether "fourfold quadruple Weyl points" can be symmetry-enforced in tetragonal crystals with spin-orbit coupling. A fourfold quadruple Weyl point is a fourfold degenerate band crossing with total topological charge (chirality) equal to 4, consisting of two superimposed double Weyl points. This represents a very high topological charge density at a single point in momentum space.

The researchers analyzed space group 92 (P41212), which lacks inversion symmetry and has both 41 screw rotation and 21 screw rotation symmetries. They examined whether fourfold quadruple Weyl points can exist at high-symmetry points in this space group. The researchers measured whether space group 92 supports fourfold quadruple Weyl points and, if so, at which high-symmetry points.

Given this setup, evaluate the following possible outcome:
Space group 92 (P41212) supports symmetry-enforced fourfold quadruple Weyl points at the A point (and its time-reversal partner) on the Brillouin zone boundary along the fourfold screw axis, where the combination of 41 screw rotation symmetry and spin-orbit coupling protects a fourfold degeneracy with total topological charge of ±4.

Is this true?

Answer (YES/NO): YES